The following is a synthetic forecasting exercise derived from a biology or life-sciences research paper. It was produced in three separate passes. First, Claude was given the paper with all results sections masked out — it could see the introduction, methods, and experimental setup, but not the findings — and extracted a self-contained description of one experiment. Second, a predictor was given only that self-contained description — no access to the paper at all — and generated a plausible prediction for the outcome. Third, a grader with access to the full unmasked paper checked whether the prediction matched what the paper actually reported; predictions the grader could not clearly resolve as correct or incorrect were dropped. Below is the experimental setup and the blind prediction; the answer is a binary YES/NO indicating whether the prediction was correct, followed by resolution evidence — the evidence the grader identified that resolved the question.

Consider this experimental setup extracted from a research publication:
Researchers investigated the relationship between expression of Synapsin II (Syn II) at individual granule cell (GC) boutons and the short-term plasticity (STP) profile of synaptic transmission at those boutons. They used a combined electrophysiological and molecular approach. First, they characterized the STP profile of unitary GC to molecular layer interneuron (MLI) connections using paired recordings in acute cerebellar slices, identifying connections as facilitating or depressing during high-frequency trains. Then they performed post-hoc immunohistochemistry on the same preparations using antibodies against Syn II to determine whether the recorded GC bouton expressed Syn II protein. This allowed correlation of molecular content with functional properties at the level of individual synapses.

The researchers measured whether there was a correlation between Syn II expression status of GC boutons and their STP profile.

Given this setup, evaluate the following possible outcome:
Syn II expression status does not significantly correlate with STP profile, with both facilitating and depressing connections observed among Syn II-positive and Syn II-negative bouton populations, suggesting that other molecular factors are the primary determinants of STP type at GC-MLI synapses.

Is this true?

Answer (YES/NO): NO